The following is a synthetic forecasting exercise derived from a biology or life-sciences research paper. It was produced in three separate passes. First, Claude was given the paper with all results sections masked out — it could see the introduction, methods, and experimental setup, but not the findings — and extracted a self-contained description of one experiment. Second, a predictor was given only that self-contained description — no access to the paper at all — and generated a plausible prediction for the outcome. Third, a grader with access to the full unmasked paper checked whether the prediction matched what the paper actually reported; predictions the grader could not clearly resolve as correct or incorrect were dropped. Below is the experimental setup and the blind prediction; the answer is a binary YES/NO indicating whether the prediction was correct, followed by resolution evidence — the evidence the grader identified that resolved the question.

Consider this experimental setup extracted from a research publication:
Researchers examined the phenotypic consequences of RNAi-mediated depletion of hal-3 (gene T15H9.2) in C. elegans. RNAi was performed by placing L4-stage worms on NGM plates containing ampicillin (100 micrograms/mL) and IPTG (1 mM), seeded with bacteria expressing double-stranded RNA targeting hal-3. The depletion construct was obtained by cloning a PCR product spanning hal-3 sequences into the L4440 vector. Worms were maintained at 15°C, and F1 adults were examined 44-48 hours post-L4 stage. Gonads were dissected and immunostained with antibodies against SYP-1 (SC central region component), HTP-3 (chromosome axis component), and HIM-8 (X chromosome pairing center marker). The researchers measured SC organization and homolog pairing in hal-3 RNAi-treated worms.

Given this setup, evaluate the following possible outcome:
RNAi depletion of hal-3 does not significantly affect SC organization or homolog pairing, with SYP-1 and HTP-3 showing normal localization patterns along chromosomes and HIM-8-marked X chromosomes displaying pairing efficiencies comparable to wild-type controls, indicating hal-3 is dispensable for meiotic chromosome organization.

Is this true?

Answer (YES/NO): NO